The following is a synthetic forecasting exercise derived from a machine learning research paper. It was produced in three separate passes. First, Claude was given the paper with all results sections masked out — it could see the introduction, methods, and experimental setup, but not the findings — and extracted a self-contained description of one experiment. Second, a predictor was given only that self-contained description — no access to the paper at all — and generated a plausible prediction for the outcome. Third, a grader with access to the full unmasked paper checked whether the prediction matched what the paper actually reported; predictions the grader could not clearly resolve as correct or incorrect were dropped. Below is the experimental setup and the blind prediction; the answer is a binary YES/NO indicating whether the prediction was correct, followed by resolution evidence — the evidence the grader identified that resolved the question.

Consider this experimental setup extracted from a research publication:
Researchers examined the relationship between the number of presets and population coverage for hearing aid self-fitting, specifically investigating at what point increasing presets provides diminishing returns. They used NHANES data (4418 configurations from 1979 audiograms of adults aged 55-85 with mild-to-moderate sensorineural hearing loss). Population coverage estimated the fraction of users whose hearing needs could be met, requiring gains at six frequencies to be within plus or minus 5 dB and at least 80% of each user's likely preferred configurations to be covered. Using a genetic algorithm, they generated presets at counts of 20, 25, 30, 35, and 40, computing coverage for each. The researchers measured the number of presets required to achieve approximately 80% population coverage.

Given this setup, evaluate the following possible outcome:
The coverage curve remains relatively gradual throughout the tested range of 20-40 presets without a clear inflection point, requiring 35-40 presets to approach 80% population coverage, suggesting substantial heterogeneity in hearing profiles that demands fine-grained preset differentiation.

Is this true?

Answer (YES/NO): NO